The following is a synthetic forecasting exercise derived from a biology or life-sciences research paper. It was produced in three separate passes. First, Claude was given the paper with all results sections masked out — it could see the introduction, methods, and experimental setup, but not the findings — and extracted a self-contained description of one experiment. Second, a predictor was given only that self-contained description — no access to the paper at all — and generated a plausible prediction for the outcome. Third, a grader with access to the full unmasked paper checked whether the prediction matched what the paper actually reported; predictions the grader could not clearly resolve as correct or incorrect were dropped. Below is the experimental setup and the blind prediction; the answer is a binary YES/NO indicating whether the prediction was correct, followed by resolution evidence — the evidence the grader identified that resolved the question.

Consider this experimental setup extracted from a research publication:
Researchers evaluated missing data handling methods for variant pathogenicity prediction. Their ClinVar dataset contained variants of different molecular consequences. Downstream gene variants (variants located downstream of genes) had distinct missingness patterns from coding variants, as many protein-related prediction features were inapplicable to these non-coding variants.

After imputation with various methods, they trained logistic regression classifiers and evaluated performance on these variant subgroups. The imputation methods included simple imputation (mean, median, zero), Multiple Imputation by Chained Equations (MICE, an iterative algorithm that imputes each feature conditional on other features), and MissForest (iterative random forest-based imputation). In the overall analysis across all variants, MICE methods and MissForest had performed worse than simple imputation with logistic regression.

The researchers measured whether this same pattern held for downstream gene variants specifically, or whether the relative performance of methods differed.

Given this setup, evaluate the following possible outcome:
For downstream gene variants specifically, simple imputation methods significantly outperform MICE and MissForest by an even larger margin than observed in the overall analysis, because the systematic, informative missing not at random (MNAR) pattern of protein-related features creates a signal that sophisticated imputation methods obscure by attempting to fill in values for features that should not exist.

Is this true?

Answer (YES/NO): NO